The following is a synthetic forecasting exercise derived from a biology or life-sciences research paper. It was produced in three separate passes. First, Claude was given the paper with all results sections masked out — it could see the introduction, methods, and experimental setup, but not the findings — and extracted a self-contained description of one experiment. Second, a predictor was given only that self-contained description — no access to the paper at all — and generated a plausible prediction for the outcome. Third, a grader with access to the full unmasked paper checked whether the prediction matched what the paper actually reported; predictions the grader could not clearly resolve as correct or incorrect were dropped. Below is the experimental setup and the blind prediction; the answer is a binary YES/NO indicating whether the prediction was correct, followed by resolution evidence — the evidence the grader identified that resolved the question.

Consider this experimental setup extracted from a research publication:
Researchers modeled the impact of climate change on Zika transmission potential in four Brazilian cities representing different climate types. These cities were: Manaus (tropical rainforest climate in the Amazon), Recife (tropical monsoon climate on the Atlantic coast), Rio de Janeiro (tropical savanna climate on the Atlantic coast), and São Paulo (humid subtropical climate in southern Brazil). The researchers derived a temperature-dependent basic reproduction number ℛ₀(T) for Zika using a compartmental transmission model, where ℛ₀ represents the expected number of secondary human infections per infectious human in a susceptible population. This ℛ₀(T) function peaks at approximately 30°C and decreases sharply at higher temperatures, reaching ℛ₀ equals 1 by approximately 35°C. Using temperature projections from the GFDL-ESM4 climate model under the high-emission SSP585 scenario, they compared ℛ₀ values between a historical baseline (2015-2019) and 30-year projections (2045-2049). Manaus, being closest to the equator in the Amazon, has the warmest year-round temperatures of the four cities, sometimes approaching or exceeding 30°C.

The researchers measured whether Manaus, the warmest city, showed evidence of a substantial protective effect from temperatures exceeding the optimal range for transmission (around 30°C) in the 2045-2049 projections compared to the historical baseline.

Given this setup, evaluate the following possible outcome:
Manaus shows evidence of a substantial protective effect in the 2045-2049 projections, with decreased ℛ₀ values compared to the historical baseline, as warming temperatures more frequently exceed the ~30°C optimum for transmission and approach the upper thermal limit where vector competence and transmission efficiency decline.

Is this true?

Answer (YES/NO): NO